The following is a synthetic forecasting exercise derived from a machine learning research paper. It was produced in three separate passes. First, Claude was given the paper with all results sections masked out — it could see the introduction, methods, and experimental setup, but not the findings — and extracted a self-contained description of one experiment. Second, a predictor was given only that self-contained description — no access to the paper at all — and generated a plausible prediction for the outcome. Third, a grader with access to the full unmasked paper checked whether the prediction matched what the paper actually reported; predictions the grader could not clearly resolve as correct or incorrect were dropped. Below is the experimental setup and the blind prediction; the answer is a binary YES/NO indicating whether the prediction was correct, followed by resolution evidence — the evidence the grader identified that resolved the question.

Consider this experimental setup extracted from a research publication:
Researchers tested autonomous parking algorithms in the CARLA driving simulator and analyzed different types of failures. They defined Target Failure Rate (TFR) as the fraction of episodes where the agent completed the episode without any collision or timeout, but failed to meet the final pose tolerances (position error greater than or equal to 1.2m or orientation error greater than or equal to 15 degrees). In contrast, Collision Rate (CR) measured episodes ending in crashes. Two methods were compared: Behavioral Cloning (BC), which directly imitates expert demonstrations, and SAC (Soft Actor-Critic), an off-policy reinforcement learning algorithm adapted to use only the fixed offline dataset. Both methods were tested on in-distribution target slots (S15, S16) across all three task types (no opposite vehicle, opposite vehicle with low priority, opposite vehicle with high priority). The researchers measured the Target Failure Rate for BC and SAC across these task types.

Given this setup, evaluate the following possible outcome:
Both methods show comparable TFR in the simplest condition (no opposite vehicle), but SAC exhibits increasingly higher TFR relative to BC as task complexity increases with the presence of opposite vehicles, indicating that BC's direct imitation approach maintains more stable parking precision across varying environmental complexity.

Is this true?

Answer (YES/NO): NO